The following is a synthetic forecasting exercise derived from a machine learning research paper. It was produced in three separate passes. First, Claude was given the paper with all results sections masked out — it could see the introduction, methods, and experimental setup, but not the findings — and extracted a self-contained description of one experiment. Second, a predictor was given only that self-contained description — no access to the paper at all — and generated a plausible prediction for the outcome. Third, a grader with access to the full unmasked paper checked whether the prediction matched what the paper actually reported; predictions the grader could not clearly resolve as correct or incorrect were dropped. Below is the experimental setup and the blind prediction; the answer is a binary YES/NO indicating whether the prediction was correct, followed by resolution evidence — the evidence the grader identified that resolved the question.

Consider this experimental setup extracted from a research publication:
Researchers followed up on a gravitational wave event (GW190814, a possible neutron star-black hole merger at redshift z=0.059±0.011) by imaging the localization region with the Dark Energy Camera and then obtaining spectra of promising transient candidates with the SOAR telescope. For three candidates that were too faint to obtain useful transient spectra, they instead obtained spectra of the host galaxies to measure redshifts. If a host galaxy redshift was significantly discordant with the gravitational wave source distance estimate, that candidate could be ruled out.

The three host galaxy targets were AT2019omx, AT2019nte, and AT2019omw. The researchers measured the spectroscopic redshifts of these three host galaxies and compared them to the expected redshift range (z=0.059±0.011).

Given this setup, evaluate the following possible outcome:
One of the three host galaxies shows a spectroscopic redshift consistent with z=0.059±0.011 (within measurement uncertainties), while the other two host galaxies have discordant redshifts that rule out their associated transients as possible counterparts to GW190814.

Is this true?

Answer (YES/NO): NO